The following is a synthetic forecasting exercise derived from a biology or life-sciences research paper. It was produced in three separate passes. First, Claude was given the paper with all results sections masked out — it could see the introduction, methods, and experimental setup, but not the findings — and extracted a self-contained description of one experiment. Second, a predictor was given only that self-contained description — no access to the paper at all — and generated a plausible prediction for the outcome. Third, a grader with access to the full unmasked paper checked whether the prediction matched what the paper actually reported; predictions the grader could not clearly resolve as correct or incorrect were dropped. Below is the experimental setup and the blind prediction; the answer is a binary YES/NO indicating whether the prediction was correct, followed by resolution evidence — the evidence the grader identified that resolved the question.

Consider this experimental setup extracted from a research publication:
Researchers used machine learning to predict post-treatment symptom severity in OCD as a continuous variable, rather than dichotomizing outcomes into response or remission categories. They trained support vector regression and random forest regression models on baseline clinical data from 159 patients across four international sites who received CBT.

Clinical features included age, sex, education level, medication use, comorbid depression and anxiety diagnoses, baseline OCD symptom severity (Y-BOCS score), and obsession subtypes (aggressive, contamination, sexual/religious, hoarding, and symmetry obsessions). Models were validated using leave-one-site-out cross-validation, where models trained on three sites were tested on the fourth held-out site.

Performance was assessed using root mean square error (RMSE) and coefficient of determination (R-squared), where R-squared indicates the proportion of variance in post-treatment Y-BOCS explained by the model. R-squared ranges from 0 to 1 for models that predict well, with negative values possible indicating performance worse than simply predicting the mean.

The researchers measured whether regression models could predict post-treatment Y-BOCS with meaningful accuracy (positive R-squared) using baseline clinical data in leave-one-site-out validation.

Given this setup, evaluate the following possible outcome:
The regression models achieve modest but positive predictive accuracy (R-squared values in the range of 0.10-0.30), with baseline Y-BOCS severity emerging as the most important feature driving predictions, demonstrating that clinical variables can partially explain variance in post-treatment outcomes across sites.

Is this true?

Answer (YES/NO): NO